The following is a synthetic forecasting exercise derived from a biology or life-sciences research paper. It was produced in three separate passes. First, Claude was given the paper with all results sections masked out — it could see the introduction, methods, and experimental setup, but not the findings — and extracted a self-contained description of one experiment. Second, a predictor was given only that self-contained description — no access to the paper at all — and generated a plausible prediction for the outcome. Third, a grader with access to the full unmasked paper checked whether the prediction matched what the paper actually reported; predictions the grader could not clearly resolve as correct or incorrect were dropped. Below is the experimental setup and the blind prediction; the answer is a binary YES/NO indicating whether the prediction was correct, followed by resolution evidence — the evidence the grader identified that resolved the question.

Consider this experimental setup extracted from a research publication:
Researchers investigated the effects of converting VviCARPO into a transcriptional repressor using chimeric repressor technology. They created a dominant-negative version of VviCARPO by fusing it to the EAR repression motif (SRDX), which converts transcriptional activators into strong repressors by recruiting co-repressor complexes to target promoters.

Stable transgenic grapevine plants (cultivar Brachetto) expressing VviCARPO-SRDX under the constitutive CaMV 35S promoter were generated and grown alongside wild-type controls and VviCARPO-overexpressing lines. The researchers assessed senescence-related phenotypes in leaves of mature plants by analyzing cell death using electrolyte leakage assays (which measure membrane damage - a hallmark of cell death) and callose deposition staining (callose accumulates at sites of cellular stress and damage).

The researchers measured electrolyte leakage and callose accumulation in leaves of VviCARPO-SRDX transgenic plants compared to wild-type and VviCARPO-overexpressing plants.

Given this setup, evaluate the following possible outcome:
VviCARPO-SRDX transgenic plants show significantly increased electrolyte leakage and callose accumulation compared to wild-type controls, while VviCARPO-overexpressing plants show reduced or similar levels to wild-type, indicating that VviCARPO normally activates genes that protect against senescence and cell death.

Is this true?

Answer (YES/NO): NO